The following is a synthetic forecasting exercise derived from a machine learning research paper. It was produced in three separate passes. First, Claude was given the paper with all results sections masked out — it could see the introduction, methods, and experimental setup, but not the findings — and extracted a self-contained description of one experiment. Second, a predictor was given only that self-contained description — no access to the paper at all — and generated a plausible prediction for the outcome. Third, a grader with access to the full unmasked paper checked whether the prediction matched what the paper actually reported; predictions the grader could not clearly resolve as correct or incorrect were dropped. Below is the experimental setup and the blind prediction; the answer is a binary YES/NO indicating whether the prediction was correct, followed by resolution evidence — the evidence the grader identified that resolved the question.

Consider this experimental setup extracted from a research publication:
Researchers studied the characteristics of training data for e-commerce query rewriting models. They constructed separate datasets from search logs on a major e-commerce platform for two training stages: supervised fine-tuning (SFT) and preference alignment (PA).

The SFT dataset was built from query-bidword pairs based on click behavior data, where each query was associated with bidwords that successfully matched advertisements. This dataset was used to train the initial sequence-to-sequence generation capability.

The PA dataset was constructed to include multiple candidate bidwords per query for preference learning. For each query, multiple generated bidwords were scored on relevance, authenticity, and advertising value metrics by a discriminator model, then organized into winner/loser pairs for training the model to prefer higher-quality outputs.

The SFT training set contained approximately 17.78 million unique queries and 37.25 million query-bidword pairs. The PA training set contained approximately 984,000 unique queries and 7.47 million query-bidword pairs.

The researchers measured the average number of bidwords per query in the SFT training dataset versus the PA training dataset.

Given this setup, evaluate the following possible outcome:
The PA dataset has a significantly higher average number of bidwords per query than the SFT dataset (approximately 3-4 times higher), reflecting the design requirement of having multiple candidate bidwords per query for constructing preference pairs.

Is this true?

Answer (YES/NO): YES